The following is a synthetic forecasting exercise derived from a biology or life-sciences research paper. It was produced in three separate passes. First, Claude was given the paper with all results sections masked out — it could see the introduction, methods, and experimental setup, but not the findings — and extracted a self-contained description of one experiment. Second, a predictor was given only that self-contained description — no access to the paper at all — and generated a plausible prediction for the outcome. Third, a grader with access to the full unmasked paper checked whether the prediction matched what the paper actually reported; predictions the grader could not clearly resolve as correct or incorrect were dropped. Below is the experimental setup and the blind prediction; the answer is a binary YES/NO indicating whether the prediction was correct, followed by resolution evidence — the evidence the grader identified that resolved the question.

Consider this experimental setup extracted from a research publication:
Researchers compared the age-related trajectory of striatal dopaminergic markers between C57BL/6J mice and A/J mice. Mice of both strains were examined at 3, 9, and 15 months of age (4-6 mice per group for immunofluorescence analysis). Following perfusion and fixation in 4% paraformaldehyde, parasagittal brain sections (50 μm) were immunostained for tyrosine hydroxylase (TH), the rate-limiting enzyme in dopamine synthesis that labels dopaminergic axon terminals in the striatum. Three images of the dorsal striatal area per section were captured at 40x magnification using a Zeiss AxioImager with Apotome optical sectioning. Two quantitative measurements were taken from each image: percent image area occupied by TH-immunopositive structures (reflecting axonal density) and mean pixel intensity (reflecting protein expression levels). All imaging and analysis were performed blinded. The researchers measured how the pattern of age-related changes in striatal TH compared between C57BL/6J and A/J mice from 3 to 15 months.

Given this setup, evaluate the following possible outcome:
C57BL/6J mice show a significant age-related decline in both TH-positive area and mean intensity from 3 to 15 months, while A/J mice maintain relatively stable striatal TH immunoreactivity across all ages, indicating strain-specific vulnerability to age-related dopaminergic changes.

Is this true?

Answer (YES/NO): NO